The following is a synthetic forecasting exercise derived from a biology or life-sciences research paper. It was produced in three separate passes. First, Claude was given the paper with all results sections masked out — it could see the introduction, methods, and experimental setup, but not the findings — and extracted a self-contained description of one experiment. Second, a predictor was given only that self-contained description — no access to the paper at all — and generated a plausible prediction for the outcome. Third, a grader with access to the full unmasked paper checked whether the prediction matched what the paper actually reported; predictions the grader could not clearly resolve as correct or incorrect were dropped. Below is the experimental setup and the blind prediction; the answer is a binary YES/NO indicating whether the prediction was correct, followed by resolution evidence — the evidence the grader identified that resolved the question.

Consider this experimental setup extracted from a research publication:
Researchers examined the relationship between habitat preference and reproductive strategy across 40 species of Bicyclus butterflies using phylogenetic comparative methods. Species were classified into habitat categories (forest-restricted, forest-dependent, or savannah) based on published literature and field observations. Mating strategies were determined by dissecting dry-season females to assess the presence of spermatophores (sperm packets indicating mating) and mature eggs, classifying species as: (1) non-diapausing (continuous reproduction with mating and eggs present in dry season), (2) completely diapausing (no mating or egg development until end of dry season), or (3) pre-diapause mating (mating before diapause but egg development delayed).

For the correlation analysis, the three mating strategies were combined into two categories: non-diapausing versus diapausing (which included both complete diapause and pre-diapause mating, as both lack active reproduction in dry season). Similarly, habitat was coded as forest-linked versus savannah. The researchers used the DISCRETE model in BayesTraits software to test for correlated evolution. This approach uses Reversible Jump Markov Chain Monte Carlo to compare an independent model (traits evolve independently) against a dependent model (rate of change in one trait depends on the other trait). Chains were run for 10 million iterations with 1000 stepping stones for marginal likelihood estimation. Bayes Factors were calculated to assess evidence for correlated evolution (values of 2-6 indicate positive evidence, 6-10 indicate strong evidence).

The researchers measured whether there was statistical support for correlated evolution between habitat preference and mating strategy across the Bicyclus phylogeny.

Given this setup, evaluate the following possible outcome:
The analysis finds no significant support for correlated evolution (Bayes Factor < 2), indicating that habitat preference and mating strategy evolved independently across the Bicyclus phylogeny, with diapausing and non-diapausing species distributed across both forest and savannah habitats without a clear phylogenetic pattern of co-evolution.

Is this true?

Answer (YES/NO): NO